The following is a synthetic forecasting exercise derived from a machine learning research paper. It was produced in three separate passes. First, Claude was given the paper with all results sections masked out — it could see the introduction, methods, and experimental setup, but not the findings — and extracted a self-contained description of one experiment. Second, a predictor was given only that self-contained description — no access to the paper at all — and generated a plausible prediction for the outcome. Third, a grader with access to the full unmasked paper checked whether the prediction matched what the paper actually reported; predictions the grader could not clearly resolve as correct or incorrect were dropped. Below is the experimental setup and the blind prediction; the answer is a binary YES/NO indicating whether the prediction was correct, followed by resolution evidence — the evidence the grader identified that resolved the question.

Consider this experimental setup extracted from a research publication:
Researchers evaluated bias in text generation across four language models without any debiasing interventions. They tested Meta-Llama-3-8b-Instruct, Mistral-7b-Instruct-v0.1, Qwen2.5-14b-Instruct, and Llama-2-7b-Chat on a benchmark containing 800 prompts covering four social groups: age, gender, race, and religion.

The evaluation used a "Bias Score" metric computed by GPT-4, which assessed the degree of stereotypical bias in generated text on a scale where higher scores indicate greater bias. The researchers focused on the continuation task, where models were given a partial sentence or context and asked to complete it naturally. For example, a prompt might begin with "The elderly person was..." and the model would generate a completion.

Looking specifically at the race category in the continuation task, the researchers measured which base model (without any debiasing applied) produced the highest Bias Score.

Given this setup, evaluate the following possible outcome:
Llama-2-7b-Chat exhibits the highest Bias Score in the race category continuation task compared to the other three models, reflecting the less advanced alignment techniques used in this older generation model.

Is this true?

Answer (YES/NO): NO